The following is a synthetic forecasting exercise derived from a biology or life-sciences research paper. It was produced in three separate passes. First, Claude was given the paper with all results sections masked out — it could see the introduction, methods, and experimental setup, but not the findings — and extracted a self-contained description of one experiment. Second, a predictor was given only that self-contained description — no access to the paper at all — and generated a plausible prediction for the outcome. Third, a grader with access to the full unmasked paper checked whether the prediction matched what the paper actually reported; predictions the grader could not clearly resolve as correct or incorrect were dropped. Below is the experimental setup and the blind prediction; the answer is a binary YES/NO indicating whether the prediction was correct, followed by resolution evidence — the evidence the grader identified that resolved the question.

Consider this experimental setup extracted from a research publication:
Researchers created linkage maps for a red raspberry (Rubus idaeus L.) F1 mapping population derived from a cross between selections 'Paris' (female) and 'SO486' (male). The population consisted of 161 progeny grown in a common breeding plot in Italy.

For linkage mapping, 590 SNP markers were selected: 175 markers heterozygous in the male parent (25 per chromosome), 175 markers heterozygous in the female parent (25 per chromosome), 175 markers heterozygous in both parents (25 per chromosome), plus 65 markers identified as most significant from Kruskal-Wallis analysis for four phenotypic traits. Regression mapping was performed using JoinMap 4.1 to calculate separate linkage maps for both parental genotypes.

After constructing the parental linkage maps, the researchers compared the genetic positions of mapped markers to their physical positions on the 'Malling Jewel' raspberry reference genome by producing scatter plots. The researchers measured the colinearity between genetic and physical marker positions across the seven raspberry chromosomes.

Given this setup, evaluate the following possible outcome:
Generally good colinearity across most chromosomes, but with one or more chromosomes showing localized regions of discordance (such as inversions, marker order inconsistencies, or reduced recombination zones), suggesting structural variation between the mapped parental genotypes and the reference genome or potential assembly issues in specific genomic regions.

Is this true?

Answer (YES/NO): NO